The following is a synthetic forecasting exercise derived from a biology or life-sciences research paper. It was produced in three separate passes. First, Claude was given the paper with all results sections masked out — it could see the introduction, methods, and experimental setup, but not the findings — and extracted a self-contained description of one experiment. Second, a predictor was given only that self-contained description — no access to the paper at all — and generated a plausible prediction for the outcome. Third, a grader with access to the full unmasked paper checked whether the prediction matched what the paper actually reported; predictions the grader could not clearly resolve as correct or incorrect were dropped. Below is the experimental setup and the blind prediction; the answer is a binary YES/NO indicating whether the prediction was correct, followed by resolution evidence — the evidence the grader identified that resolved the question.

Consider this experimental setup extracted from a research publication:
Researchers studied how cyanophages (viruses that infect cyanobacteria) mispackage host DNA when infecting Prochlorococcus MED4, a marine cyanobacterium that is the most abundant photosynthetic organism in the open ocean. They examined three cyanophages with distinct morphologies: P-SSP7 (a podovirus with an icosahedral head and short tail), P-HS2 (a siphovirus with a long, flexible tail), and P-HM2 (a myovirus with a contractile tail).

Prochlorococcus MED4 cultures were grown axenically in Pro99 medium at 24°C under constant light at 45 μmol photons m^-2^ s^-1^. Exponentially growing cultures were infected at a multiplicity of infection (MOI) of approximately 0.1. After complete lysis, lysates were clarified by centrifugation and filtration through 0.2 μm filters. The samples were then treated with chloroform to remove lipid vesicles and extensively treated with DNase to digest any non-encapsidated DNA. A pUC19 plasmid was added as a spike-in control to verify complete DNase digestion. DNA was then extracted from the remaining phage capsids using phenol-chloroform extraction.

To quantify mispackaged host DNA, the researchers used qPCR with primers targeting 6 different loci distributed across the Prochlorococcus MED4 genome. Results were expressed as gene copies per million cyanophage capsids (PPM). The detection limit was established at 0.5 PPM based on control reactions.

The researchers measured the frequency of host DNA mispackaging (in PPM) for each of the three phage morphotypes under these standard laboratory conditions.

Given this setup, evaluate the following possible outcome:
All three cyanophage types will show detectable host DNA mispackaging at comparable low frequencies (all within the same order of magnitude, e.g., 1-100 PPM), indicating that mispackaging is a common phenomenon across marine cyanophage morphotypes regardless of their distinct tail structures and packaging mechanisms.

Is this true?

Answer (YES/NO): YES